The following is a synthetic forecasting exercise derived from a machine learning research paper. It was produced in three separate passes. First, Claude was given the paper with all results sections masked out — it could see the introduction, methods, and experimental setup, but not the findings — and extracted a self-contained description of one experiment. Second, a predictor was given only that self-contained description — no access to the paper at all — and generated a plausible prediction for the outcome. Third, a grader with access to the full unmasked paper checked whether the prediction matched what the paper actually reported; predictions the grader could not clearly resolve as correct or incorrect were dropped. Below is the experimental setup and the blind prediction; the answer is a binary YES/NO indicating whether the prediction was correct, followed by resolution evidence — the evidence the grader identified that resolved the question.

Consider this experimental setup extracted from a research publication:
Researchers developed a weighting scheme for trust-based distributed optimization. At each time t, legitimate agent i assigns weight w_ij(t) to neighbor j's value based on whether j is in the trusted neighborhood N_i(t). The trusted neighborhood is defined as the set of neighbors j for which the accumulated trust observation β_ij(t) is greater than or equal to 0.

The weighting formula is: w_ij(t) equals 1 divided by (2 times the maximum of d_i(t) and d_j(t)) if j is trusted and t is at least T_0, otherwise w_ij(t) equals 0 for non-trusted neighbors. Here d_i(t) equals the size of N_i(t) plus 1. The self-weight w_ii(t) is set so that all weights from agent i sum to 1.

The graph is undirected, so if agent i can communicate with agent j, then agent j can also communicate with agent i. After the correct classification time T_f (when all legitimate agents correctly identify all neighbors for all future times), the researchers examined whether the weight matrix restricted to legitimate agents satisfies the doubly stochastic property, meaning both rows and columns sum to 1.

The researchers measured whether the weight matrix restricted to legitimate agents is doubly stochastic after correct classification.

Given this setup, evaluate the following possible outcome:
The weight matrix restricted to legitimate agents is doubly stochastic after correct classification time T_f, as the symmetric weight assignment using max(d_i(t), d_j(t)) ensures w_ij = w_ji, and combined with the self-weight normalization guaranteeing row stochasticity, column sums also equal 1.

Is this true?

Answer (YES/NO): YES